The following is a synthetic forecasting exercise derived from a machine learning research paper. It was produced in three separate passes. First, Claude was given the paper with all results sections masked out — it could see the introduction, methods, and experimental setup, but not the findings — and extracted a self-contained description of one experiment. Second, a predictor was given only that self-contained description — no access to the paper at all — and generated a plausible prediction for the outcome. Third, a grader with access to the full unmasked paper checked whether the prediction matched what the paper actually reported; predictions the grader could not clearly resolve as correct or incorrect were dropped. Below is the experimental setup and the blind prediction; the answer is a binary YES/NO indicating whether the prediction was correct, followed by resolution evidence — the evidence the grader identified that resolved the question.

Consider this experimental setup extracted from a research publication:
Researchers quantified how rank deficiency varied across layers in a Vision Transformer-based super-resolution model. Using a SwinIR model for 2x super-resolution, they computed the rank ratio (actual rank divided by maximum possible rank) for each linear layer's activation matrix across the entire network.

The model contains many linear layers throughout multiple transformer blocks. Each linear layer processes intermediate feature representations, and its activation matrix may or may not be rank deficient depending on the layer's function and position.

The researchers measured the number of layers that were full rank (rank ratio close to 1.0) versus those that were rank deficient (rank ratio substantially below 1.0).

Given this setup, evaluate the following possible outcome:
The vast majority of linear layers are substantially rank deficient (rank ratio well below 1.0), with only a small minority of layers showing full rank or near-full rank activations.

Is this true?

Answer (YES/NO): YES